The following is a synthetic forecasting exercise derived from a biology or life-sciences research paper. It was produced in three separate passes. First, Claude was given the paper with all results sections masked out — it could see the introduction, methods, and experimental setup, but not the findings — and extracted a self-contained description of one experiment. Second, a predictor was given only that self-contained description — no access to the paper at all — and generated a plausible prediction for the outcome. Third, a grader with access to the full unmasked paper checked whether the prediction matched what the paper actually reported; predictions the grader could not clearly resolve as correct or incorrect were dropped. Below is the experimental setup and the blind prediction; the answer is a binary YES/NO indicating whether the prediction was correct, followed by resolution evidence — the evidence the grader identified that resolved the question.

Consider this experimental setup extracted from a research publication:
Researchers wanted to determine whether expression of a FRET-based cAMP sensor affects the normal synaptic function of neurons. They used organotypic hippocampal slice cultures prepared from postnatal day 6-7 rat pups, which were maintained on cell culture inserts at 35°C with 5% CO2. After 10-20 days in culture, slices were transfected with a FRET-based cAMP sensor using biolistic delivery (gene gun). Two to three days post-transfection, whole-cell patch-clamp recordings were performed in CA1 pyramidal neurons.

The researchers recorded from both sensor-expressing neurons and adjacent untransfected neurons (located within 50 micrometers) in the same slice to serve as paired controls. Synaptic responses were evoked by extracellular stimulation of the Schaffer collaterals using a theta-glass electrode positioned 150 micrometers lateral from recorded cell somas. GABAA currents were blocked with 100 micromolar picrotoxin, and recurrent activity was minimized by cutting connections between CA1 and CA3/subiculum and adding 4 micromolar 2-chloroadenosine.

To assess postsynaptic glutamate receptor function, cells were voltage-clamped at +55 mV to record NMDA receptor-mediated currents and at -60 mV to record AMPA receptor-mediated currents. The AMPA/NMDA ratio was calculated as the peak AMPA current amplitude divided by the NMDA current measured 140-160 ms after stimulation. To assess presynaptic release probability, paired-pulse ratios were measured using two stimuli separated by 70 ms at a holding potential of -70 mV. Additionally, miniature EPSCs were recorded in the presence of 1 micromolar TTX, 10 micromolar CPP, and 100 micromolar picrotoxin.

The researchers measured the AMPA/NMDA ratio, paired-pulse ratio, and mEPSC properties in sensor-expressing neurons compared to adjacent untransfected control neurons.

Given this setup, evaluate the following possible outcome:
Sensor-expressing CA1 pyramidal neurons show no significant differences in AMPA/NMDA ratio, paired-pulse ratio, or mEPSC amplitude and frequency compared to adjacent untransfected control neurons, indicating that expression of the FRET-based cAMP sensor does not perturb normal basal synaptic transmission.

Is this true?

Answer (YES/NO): YES